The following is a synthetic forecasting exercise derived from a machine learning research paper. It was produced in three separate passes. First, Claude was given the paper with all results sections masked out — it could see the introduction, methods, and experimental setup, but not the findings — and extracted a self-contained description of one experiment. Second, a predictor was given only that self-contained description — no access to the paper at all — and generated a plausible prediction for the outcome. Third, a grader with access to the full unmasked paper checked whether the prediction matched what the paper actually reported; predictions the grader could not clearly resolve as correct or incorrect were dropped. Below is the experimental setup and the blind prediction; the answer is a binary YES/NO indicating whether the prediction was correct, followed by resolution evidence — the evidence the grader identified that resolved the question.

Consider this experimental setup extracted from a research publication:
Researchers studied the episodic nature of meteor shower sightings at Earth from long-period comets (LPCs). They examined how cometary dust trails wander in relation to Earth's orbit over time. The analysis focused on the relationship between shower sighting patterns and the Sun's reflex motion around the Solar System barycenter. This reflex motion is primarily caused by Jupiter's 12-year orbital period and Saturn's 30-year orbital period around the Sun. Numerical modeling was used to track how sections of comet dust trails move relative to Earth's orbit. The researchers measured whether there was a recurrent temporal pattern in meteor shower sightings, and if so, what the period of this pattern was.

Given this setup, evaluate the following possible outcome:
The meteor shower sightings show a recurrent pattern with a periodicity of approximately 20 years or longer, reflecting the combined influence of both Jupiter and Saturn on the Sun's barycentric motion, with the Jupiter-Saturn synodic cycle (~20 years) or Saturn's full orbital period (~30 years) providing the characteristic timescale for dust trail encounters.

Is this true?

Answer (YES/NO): NO